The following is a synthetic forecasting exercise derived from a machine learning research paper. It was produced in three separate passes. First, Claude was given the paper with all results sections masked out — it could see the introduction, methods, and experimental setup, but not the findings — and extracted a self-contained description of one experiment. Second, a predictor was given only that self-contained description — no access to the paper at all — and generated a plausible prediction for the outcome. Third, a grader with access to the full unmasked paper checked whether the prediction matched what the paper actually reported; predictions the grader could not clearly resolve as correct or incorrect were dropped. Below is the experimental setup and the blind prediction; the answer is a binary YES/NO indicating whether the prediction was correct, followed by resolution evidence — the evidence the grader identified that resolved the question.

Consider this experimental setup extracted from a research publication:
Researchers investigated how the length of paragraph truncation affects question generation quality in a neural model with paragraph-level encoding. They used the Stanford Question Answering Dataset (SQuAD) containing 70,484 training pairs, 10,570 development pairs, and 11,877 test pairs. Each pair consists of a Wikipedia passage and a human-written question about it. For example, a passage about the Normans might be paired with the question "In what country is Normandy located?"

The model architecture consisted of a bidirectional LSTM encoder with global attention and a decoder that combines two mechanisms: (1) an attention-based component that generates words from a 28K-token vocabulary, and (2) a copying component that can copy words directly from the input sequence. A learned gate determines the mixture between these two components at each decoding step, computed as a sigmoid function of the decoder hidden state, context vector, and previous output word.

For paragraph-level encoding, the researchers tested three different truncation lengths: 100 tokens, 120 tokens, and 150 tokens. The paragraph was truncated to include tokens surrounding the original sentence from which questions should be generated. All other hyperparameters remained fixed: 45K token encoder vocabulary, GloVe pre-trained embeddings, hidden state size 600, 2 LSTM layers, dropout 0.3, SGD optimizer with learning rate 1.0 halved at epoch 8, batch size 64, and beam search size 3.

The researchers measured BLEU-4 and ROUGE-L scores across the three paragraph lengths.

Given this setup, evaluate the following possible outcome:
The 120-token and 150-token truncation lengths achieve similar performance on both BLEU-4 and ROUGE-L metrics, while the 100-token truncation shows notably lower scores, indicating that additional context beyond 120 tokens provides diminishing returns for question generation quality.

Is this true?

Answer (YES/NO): NO